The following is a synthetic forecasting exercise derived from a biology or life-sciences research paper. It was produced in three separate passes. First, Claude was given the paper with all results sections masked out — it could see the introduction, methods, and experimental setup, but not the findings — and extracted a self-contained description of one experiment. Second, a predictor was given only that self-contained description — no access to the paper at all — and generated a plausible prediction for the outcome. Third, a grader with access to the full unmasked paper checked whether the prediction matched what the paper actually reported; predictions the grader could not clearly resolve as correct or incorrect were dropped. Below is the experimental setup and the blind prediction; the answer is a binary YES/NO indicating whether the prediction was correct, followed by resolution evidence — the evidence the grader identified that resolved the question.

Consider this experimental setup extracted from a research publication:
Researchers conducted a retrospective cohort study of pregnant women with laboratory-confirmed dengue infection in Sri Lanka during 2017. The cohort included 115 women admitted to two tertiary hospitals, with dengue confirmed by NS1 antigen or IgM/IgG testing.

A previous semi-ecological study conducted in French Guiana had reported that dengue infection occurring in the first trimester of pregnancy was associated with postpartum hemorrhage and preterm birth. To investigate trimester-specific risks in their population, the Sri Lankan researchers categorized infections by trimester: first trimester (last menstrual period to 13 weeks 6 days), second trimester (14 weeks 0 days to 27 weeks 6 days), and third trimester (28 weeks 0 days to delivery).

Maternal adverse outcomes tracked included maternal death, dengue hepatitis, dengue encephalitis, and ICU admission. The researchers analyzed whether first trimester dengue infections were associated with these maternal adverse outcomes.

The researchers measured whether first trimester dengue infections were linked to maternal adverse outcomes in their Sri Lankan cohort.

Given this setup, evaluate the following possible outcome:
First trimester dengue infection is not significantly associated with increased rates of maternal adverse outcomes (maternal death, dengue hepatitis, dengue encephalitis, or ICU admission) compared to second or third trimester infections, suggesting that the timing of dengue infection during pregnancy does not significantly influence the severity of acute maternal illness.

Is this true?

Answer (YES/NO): NO